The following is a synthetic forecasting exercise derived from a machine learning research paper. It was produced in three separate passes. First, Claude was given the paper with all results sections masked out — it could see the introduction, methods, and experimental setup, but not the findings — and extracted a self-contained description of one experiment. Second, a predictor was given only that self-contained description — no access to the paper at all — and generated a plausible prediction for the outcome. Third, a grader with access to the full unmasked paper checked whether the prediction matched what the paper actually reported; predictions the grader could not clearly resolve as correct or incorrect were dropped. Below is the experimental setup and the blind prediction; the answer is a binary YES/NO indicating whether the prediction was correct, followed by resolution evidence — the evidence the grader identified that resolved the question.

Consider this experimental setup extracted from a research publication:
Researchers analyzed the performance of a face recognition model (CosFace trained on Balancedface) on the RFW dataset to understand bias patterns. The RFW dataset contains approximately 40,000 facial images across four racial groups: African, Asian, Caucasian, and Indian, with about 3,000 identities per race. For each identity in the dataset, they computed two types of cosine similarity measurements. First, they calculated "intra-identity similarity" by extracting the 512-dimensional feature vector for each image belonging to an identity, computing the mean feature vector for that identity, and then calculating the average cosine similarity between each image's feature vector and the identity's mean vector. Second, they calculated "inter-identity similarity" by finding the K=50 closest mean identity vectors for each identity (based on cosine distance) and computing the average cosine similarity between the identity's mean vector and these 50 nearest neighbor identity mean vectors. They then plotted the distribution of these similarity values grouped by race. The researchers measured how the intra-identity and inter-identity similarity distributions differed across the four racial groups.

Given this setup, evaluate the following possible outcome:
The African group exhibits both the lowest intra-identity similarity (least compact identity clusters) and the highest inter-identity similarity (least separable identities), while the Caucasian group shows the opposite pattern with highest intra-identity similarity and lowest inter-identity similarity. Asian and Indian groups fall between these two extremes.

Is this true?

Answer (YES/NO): NO